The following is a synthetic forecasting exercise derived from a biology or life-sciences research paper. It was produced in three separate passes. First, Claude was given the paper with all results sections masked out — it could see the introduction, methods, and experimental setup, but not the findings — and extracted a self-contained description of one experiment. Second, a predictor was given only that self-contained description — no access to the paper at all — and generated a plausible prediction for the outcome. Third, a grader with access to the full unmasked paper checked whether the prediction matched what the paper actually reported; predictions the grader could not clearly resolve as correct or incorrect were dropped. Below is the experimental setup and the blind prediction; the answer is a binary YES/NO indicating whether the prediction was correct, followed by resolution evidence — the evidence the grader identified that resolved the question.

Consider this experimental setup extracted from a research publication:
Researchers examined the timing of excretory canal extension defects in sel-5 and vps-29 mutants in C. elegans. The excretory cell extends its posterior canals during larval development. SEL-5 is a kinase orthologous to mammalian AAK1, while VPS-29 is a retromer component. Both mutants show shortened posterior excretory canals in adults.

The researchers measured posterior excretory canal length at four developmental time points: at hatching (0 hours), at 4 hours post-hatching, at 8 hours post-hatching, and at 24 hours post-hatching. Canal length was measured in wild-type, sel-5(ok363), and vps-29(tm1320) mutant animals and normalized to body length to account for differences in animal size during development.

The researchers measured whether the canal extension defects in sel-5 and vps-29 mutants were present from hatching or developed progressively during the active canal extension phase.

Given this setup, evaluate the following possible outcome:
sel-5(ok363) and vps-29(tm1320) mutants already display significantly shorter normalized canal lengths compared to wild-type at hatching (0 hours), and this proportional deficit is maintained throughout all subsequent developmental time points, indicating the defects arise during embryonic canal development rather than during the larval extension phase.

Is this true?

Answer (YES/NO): YES